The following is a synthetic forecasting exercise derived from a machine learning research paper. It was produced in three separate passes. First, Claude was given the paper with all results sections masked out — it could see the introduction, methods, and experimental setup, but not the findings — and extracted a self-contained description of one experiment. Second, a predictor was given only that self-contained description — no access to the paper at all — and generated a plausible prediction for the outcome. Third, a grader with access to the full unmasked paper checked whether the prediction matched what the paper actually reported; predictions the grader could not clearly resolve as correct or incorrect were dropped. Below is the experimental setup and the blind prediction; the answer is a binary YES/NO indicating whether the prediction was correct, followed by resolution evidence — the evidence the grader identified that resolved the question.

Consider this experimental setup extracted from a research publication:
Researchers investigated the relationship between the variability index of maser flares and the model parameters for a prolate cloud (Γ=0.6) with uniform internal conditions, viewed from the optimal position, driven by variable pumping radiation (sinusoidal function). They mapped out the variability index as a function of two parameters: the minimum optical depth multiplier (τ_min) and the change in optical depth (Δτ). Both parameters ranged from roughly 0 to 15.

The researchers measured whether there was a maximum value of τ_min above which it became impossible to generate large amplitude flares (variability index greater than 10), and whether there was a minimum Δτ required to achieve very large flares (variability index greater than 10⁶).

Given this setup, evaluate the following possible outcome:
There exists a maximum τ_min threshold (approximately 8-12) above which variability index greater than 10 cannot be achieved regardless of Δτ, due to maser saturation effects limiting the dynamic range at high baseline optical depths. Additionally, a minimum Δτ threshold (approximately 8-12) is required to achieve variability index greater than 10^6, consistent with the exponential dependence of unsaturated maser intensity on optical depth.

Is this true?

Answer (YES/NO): NO